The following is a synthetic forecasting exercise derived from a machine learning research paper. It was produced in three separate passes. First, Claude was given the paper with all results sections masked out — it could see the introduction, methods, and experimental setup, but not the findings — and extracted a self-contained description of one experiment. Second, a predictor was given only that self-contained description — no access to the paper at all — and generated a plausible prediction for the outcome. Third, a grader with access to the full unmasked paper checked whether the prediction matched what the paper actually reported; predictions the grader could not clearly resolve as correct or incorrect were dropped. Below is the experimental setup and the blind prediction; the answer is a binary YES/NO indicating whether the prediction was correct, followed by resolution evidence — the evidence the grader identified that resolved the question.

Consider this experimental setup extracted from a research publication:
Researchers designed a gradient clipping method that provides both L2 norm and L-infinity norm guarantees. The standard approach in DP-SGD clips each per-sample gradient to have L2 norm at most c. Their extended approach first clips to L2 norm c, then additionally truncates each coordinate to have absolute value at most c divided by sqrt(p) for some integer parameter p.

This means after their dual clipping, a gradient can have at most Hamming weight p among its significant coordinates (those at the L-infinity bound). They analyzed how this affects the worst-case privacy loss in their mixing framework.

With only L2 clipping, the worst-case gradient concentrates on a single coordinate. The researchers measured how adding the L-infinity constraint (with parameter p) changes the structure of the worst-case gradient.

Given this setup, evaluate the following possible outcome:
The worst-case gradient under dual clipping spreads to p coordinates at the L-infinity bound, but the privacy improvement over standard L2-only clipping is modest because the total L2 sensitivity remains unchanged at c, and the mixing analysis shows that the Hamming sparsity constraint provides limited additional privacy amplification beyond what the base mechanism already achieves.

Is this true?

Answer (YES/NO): NO